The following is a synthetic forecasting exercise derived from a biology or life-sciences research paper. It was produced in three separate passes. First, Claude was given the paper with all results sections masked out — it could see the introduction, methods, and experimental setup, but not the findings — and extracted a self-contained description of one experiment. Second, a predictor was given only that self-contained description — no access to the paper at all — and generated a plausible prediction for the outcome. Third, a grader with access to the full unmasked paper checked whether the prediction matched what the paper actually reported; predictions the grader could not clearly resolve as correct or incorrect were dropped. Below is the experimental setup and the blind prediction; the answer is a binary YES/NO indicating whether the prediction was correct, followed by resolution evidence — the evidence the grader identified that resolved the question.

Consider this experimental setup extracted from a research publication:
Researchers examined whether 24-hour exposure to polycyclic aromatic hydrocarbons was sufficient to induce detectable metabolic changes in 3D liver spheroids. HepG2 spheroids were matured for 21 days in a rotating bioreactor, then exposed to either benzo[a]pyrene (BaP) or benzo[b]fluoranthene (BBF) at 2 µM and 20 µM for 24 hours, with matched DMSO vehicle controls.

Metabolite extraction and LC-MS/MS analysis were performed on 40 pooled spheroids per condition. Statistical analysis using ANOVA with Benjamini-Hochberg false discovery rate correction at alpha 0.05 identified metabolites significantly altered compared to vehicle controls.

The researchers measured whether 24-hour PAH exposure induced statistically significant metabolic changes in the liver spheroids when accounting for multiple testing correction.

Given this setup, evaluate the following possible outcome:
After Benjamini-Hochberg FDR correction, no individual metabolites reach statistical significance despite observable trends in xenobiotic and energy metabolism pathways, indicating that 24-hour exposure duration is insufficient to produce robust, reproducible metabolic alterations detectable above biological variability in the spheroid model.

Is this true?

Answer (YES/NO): NO